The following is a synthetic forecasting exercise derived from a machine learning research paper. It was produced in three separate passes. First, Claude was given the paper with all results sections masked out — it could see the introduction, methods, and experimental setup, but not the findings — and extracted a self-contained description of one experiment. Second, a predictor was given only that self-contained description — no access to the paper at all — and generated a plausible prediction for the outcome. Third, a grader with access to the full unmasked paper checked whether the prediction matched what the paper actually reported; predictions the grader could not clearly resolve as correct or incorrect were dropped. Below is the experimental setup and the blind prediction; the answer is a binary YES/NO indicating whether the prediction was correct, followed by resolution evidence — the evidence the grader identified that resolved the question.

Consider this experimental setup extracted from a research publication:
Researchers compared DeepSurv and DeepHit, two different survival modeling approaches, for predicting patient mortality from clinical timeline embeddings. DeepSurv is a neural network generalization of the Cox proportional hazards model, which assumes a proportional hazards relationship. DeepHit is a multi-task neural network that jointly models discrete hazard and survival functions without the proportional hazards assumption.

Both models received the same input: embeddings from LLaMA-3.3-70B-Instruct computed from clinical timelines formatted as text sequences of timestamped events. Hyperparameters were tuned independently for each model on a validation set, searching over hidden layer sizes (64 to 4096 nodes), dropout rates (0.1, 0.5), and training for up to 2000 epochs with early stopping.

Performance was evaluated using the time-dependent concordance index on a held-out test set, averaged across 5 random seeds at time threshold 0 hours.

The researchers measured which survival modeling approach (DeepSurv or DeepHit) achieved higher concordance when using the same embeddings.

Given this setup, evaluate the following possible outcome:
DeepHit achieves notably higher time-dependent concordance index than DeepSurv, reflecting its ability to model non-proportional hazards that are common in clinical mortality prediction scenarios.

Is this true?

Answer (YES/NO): NO